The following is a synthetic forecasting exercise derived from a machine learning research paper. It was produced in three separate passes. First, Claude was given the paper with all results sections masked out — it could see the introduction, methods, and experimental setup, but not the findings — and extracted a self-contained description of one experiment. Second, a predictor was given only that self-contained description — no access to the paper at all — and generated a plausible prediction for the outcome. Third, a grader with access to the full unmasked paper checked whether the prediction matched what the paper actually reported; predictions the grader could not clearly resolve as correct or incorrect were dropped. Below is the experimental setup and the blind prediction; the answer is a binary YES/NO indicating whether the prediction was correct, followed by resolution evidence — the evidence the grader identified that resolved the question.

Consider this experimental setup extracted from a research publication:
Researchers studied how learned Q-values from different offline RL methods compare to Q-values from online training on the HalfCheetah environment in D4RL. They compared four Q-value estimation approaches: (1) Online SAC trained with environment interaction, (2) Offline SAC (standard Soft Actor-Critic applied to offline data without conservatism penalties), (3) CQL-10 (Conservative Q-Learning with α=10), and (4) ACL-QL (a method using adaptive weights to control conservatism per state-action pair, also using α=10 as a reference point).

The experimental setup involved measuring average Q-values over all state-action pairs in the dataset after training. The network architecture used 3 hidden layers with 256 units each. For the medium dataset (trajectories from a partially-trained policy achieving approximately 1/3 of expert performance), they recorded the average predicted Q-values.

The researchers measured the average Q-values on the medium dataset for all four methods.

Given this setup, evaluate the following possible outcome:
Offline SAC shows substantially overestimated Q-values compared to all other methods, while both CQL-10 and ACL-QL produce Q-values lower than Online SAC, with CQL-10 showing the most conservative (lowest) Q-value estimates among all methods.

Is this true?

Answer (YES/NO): YES